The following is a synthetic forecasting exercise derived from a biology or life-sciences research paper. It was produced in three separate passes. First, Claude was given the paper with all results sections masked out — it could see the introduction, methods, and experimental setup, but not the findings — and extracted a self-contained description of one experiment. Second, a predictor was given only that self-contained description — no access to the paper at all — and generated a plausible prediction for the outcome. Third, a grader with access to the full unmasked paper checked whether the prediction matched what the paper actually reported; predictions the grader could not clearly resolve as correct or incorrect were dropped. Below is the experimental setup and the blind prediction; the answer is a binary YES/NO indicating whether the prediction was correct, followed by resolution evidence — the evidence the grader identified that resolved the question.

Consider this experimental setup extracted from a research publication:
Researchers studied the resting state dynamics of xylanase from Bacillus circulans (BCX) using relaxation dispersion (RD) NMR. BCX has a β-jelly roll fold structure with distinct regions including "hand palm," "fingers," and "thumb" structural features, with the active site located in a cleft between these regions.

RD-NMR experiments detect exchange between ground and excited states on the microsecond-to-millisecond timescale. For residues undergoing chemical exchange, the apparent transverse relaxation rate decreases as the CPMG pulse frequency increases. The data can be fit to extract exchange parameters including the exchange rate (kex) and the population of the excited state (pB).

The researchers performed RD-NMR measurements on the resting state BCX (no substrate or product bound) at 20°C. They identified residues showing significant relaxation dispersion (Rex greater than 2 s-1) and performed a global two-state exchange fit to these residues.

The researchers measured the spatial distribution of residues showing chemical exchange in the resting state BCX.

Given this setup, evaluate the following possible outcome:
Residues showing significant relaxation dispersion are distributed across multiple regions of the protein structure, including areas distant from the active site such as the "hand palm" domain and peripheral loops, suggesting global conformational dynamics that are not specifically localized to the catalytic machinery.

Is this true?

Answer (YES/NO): NO